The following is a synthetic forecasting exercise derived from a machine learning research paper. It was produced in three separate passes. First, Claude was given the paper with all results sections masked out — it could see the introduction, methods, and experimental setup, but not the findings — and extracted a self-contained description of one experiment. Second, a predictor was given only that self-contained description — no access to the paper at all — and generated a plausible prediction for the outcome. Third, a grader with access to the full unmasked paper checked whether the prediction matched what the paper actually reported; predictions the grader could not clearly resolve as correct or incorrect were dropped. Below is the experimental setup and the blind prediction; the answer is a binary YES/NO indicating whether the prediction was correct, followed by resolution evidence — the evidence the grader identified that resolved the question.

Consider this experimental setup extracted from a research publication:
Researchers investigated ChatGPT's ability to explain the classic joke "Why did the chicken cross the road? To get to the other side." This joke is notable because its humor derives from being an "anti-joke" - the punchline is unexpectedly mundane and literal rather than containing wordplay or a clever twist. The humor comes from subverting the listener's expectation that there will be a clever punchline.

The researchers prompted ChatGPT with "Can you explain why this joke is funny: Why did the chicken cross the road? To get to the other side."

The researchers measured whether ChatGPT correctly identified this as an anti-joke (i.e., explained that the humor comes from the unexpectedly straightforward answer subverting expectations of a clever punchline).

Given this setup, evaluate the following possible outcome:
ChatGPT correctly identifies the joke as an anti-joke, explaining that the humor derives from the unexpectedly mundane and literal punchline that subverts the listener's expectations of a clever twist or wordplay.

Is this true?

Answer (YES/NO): YES